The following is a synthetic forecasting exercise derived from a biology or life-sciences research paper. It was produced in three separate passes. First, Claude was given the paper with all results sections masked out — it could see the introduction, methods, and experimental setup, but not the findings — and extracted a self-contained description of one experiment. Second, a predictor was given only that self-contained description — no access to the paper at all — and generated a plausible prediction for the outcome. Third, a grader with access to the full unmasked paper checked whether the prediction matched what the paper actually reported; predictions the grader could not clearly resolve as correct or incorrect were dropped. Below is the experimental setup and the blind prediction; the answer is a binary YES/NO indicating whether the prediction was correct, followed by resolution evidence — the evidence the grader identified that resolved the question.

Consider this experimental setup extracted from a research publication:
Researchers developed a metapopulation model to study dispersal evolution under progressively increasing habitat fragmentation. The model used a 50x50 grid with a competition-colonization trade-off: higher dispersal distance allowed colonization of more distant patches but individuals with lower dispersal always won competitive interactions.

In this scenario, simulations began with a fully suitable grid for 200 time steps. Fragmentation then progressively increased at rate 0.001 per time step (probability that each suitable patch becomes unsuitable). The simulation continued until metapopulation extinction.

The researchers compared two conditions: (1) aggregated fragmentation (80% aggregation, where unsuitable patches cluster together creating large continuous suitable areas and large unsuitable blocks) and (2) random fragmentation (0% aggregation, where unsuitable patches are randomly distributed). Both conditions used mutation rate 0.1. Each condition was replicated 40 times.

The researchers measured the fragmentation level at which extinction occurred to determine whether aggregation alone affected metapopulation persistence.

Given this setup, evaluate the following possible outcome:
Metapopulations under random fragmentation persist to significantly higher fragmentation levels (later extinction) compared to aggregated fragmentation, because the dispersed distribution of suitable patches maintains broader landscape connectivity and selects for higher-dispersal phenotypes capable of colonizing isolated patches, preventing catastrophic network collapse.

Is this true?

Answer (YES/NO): NO